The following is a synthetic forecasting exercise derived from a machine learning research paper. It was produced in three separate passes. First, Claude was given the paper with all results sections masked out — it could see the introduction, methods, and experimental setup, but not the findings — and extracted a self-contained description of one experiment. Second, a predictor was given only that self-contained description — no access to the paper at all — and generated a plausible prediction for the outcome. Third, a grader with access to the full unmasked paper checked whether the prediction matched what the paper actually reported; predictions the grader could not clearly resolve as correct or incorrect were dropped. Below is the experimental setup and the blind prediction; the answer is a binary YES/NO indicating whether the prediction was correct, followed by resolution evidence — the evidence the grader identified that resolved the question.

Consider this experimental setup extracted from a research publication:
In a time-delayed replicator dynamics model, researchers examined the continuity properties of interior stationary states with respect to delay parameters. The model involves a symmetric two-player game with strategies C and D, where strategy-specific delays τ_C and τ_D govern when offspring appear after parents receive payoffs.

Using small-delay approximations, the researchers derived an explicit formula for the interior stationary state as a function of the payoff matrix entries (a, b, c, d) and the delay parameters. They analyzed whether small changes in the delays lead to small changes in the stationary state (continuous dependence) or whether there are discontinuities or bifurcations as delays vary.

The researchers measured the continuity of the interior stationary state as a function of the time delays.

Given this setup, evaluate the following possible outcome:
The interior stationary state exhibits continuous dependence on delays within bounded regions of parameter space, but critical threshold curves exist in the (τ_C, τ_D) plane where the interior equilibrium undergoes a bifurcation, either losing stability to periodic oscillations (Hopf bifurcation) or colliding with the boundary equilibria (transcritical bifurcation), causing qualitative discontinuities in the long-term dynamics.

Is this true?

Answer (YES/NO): YES